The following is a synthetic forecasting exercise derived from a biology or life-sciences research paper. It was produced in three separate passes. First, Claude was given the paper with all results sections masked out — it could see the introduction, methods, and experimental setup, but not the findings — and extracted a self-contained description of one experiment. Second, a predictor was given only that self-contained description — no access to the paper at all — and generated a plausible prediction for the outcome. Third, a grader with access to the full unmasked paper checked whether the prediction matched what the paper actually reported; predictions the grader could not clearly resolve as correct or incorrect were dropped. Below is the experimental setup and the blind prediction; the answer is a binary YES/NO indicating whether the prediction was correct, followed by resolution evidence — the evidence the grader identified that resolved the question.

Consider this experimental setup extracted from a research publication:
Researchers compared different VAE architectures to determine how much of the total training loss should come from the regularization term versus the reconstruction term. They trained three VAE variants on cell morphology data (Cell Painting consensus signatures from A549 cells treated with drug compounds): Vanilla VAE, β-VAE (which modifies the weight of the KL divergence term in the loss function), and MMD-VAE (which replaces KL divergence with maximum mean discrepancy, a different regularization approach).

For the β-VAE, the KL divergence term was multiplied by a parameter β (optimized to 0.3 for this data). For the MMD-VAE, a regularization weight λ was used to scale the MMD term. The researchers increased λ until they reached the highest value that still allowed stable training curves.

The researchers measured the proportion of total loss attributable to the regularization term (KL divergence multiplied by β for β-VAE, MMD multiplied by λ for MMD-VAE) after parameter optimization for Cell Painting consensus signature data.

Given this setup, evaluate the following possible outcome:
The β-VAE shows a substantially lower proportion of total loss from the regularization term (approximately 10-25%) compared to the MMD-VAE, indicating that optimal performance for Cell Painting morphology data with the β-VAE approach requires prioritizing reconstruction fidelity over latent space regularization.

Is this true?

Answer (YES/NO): NO